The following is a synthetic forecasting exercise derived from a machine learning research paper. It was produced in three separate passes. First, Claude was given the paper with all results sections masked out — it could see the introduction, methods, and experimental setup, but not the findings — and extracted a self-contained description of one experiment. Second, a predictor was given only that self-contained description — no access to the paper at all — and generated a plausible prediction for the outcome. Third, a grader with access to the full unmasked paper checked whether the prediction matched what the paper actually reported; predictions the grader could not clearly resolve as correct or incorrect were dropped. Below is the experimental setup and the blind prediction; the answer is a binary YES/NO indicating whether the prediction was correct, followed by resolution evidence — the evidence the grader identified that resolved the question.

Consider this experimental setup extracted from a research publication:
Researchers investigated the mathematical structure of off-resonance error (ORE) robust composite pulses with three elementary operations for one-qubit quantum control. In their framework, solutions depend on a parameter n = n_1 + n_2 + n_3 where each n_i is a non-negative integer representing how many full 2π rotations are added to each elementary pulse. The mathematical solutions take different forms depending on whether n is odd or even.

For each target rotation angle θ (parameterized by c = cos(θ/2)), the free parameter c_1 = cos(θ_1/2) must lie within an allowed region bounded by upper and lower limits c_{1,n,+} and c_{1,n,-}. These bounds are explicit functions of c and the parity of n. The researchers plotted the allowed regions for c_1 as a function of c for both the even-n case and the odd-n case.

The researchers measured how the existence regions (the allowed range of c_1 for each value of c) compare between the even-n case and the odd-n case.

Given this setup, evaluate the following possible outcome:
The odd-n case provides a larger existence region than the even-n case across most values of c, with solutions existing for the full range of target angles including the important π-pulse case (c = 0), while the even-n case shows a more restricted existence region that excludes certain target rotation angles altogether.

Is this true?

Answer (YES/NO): NO